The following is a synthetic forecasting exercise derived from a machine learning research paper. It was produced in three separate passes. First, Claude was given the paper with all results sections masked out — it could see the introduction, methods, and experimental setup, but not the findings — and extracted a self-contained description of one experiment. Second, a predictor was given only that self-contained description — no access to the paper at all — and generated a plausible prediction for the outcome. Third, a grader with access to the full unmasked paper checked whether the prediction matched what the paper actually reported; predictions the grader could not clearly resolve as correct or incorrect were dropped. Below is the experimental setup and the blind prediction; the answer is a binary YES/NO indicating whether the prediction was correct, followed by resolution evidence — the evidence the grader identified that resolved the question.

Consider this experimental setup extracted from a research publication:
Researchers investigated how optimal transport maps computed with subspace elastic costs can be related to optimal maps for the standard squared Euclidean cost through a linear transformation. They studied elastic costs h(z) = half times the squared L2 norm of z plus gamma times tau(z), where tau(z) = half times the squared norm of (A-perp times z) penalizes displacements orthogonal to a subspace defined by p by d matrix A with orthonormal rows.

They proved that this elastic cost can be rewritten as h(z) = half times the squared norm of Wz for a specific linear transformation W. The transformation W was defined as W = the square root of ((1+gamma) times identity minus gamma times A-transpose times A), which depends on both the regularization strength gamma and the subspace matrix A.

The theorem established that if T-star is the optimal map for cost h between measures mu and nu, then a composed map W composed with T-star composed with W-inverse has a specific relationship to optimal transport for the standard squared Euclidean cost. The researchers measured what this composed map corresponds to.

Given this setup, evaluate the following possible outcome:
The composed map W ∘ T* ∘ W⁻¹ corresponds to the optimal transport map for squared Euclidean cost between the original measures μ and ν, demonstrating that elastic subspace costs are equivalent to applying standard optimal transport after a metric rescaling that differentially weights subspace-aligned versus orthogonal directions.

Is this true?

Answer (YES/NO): NO